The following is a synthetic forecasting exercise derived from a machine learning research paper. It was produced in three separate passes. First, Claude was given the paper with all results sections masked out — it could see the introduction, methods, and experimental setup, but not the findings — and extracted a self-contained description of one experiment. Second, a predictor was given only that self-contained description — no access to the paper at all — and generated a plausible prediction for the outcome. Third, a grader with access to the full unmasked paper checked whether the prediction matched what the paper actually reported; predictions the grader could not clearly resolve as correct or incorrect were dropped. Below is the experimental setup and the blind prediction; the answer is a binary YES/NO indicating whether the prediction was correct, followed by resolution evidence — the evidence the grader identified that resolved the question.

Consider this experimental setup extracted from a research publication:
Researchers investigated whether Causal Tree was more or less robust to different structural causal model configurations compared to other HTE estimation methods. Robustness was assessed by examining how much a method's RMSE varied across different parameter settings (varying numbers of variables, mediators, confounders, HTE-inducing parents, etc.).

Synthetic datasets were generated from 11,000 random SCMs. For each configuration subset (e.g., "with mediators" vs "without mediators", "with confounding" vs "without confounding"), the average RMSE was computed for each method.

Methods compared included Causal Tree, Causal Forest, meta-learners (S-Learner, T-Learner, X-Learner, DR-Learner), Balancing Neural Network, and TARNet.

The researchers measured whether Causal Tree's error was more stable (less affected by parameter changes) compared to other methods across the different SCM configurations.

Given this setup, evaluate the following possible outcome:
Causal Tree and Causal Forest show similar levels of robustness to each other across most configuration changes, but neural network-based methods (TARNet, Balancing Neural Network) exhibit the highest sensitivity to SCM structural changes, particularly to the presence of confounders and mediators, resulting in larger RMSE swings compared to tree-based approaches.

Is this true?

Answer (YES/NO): NO